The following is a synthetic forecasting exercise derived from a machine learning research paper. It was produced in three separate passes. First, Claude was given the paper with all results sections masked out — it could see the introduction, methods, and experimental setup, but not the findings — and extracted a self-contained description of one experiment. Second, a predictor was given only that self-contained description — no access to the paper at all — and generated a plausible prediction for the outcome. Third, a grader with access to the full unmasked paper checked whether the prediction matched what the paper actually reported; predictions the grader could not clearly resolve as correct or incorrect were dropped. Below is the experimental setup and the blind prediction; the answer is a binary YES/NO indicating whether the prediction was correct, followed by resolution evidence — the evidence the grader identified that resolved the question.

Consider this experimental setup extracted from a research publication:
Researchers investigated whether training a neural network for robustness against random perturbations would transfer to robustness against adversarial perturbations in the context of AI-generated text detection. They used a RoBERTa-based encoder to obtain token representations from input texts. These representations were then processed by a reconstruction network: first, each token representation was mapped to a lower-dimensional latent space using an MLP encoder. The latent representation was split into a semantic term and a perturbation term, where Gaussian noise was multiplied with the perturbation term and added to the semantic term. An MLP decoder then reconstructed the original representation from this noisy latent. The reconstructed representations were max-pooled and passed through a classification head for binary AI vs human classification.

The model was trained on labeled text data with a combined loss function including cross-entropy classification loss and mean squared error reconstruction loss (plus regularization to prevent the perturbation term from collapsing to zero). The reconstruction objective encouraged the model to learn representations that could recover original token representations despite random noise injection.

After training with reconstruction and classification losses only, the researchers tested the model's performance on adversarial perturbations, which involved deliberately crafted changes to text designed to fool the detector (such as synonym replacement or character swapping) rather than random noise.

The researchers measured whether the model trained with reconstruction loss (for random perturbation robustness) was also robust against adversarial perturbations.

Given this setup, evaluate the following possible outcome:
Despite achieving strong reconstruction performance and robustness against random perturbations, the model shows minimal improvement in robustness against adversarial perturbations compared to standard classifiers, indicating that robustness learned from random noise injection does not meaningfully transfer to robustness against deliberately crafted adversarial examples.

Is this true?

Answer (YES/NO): NO